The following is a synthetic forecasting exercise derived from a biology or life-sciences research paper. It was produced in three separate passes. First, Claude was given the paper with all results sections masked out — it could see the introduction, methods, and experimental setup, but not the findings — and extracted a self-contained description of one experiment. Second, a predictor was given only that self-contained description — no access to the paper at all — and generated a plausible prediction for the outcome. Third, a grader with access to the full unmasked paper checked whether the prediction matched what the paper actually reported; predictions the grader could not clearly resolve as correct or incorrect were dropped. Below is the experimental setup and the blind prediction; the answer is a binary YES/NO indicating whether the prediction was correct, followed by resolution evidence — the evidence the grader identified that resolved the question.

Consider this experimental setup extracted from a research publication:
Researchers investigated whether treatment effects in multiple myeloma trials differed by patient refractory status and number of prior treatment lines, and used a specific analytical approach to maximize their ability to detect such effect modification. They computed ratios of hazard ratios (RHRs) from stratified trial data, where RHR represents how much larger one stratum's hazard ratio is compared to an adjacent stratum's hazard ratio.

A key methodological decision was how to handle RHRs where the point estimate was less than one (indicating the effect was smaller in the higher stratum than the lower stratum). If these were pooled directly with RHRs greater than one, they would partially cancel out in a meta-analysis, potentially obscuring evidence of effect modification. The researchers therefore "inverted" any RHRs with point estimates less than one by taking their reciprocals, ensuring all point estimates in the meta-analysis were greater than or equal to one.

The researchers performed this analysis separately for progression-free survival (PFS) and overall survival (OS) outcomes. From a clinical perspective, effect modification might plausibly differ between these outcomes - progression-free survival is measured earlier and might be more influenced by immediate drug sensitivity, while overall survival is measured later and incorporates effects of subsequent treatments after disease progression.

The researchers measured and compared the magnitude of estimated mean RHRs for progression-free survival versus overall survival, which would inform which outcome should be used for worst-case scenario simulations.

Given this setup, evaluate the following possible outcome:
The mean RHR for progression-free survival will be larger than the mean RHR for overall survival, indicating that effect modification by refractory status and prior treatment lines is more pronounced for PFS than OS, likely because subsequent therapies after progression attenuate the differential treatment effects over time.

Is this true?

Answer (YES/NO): YES